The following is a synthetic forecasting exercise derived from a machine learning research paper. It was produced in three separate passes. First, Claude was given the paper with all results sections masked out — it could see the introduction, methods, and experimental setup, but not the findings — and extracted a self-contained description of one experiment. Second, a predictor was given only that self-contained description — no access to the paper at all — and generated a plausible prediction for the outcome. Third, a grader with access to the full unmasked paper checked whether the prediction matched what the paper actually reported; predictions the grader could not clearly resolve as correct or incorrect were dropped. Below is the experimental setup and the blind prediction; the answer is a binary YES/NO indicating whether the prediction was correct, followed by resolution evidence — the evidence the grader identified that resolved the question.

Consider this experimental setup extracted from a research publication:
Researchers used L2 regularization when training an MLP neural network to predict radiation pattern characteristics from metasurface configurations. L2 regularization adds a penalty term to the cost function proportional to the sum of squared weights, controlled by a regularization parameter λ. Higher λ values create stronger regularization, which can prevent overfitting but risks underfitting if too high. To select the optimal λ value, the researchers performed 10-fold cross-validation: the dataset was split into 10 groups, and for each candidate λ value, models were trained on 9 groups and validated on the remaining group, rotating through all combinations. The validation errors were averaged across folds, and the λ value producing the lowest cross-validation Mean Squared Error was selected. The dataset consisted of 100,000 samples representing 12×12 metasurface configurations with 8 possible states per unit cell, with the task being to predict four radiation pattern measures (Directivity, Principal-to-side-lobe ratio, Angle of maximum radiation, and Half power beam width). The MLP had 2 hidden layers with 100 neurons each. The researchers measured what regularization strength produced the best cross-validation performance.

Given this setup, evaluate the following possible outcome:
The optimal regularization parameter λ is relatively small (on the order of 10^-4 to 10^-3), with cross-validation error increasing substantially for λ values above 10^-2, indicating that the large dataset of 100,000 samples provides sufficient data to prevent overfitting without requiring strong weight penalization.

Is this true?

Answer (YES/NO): NO